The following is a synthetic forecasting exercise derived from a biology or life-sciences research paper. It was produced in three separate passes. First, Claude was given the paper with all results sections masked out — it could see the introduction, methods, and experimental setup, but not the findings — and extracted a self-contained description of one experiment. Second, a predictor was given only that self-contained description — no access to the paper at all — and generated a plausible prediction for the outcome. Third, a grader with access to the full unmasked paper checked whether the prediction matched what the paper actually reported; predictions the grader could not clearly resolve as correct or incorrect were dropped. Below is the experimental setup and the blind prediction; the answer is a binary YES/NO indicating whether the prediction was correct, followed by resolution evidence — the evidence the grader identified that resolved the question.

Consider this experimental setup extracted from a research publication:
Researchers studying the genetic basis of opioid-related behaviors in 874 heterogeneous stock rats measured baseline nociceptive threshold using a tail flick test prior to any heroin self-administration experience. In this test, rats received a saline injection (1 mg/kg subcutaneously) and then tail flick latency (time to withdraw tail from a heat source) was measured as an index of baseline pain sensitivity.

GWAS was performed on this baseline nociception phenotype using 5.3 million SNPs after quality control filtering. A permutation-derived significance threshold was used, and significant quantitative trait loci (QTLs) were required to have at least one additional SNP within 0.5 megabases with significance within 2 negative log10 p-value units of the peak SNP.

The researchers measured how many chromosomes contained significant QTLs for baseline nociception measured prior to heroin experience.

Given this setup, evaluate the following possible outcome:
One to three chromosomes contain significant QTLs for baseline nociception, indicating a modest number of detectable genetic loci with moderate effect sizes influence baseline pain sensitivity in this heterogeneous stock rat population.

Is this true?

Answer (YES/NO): YES